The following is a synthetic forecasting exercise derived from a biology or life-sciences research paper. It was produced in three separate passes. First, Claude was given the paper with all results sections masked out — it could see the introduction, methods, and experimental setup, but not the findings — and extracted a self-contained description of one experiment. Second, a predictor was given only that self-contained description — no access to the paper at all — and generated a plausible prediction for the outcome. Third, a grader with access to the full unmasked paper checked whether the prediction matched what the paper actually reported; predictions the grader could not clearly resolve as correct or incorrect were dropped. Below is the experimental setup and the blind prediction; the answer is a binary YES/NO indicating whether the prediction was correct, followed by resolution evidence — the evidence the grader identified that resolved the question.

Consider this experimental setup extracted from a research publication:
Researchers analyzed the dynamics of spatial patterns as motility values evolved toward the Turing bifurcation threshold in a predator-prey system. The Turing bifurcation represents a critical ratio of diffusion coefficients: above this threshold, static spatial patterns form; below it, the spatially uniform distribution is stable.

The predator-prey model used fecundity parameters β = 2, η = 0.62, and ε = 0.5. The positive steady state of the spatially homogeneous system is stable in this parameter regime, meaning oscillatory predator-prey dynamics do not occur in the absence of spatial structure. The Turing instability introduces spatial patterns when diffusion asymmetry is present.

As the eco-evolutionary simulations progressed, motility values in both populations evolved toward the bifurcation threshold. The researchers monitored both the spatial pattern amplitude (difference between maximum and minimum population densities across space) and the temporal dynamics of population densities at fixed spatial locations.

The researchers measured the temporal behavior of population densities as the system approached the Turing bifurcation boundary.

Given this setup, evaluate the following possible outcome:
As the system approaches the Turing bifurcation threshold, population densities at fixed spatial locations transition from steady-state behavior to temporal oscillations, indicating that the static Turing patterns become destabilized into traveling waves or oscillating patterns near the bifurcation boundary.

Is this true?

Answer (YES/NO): NO